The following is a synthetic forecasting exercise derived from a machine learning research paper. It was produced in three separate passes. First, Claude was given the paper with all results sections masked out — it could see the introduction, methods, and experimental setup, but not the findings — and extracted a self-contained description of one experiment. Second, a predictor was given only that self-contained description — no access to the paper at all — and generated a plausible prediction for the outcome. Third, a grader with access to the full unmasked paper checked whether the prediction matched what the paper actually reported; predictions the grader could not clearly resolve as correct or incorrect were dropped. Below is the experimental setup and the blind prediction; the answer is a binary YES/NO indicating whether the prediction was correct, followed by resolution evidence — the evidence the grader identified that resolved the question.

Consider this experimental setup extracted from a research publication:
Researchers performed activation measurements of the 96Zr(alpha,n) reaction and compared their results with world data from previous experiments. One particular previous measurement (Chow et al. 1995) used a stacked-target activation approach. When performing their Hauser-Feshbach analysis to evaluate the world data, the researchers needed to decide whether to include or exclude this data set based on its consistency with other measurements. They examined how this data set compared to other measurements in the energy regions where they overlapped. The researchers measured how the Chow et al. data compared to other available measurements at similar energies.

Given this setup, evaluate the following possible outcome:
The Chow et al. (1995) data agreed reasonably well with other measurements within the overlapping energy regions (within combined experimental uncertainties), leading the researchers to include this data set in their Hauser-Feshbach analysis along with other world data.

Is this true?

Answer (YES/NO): NO